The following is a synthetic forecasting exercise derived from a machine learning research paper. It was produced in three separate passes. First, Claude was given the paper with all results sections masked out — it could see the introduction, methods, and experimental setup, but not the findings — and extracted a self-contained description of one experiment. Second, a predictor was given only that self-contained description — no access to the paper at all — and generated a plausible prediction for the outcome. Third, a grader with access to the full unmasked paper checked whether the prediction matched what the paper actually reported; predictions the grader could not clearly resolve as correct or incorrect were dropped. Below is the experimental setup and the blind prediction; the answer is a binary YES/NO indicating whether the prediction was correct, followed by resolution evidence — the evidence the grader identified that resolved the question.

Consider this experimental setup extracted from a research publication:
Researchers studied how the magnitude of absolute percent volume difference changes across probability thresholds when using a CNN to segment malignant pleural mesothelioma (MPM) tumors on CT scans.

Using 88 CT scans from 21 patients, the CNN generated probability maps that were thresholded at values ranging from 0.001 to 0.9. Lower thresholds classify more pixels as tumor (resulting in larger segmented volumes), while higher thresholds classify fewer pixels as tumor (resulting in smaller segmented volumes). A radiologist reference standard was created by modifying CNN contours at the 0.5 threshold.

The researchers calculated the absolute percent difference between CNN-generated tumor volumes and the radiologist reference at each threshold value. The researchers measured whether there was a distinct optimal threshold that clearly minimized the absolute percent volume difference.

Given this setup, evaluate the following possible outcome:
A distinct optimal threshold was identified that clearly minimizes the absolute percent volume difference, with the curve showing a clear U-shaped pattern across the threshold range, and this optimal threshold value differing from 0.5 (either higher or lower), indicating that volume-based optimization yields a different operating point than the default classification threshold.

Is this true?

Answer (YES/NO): NO